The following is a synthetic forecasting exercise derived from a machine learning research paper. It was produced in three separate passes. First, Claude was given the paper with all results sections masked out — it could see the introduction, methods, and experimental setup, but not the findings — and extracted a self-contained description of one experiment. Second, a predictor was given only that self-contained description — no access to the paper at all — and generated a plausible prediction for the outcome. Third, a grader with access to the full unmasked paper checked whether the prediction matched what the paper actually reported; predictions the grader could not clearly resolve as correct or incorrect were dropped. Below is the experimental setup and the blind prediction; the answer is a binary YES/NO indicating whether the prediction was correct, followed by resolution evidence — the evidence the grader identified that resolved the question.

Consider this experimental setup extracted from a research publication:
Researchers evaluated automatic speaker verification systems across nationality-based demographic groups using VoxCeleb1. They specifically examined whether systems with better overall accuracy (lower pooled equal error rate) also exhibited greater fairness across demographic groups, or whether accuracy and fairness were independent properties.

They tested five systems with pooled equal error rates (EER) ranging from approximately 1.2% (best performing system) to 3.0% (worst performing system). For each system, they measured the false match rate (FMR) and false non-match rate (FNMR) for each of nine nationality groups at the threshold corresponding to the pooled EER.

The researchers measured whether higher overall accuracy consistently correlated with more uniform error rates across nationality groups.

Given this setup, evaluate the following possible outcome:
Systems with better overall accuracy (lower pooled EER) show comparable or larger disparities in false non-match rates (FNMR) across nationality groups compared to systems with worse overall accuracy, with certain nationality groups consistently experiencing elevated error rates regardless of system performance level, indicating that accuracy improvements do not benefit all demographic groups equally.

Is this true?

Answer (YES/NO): NO